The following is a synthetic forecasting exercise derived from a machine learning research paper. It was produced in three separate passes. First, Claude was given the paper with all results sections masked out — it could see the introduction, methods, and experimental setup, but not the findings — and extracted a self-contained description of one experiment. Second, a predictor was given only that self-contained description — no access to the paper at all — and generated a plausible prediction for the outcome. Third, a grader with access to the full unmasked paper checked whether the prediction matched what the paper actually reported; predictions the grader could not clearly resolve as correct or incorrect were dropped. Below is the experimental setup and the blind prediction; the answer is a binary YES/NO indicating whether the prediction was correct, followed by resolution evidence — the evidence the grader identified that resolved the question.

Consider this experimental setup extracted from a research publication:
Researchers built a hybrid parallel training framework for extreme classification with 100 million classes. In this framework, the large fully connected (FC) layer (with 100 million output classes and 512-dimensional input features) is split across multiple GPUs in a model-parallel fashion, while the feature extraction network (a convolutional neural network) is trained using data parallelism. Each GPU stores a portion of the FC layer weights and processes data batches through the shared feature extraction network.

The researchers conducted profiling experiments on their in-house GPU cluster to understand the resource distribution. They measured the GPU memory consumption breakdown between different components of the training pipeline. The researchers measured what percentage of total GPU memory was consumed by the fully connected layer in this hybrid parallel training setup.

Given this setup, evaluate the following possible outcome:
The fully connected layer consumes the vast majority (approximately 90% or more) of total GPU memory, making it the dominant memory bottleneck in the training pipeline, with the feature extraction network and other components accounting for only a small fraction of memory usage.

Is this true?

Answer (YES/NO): NO